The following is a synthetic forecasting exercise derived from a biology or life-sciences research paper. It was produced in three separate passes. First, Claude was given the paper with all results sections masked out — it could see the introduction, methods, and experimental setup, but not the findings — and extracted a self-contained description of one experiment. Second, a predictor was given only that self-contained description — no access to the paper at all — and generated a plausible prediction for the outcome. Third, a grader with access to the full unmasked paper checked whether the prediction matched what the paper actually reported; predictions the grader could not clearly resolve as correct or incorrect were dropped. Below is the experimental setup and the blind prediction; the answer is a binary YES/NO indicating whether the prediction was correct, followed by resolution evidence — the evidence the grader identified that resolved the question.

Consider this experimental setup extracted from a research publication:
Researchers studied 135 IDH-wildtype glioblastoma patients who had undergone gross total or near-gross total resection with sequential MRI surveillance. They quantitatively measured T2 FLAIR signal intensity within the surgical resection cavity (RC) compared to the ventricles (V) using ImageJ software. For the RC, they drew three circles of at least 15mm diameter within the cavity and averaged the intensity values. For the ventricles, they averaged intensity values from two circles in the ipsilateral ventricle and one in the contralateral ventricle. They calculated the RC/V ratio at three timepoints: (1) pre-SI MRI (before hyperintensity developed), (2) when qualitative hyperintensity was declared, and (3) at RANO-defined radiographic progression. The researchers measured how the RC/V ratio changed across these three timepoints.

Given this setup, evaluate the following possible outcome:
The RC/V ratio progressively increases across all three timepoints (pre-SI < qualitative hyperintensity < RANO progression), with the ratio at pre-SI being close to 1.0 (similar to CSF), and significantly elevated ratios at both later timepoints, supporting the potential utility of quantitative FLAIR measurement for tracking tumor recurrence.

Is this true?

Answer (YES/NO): NO